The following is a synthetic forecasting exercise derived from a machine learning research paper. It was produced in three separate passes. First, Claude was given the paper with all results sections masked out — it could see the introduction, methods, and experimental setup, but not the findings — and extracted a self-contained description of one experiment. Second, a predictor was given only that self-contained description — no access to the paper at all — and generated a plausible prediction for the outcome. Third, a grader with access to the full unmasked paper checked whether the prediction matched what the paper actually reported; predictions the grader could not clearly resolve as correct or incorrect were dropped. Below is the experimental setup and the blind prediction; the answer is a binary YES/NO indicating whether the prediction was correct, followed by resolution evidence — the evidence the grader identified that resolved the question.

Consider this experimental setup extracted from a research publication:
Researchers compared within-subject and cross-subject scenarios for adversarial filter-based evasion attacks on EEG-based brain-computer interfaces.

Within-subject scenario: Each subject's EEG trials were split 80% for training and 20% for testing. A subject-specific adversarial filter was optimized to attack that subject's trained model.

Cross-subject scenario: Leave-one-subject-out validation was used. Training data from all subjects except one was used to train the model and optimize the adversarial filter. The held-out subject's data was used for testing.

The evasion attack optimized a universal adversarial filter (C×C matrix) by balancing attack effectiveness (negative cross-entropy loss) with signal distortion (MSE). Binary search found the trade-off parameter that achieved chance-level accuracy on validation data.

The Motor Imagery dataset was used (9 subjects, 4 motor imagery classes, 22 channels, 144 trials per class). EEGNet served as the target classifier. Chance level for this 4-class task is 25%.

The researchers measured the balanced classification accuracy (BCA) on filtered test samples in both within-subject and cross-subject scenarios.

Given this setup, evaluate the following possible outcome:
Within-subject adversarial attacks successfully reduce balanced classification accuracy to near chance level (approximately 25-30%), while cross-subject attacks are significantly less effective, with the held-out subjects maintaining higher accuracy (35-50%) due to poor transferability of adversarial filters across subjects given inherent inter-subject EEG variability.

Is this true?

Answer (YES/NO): NO